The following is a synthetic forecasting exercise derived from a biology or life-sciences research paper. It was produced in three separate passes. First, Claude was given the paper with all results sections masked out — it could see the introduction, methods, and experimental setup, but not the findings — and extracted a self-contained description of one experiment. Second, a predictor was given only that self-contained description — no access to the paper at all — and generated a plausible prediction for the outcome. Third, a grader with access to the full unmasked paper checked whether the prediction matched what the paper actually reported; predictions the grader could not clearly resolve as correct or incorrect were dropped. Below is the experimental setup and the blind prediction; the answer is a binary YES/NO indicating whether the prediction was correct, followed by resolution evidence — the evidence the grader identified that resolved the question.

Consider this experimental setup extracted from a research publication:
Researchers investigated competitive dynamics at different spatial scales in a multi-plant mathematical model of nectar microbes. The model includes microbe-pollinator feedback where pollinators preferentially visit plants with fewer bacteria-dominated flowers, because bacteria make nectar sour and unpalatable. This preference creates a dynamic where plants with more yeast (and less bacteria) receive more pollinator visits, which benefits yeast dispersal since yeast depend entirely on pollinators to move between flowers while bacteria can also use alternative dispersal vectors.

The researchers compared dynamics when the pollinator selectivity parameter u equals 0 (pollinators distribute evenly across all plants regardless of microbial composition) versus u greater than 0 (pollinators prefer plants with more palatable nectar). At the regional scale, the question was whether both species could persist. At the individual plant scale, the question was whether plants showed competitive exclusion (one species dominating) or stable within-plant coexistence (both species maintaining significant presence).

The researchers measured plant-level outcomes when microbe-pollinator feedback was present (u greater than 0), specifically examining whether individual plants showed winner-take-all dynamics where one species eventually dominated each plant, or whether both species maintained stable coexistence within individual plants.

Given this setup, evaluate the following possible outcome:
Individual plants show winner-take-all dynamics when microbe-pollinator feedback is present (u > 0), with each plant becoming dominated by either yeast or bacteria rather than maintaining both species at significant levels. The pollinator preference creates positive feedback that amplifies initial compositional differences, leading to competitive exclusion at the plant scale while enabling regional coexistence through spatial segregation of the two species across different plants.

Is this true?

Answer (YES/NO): YES